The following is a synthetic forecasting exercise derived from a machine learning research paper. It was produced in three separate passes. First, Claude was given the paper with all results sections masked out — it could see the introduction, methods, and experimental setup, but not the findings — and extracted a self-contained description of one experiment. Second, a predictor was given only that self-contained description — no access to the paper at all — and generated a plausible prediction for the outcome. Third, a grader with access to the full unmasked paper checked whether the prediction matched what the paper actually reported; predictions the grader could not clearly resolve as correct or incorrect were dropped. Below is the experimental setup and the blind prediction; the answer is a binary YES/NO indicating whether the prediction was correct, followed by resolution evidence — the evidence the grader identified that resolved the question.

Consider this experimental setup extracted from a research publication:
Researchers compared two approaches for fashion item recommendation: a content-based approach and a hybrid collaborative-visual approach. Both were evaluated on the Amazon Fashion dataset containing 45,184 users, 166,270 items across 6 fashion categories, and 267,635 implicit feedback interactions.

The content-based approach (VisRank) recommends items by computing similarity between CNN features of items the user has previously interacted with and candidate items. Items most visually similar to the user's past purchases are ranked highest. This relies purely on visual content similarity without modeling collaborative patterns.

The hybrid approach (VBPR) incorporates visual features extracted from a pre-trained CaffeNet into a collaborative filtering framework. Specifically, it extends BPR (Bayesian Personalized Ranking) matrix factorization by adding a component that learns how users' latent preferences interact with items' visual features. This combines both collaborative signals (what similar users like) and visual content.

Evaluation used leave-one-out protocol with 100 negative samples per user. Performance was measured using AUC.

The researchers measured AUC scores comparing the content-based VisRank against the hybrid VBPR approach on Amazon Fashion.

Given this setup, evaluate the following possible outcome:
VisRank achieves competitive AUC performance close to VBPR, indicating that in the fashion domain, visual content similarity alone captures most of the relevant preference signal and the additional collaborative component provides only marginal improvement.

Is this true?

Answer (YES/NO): NO